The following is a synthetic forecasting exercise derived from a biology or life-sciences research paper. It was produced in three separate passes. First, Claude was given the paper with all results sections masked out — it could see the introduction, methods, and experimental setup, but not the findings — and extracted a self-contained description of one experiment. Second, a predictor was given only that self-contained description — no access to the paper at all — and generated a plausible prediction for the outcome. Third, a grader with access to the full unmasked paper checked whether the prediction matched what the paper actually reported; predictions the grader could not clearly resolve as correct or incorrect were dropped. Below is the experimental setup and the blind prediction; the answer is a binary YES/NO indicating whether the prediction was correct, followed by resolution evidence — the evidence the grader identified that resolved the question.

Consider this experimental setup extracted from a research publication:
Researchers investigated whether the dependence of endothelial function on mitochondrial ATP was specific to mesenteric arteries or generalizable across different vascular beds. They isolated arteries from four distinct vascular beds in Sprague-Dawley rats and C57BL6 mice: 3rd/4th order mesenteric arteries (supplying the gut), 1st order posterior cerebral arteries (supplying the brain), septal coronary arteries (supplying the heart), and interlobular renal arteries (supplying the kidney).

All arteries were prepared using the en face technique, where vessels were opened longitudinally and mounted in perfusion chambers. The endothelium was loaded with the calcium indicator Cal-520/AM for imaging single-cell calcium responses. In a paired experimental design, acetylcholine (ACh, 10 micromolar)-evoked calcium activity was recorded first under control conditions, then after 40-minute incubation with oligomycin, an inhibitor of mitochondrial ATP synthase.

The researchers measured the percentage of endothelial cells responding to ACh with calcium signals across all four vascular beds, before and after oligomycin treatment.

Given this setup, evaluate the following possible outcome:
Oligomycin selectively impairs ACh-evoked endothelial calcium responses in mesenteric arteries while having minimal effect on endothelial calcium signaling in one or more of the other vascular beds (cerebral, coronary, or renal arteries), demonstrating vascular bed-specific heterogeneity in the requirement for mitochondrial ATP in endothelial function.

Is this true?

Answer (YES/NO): NO